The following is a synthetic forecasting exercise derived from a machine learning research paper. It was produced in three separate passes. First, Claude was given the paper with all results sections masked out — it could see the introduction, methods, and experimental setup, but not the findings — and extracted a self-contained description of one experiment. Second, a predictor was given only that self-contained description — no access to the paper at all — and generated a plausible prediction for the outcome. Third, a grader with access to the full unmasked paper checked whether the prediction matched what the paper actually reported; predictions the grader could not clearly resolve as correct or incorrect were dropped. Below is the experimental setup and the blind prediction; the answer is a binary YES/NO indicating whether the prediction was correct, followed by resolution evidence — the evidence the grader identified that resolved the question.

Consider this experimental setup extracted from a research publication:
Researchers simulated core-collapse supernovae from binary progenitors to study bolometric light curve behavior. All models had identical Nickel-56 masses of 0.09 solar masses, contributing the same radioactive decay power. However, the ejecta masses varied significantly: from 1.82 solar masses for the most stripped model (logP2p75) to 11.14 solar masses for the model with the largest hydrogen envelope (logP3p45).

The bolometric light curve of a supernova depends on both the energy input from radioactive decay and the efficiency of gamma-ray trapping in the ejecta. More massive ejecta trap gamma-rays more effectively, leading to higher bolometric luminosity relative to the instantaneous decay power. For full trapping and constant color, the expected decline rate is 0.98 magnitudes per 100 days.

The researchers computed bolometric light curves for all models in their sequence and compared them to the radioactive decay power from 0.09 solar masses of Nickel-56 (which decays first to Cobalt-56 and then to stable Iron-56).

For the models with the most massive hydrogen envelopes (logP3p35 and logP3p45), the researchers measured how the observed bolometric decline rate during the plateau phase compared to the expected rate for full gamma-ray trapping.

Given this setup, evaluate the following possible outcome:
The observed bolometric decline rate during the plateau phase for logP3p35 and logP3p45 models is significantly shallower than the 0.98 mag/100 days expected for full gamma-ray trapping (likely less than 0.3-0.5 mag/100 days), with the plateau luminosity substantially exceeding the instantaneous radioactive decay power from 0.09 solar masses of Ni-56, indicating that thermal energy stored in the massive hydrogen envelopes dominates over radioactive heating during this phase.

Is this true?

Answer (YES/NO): YES